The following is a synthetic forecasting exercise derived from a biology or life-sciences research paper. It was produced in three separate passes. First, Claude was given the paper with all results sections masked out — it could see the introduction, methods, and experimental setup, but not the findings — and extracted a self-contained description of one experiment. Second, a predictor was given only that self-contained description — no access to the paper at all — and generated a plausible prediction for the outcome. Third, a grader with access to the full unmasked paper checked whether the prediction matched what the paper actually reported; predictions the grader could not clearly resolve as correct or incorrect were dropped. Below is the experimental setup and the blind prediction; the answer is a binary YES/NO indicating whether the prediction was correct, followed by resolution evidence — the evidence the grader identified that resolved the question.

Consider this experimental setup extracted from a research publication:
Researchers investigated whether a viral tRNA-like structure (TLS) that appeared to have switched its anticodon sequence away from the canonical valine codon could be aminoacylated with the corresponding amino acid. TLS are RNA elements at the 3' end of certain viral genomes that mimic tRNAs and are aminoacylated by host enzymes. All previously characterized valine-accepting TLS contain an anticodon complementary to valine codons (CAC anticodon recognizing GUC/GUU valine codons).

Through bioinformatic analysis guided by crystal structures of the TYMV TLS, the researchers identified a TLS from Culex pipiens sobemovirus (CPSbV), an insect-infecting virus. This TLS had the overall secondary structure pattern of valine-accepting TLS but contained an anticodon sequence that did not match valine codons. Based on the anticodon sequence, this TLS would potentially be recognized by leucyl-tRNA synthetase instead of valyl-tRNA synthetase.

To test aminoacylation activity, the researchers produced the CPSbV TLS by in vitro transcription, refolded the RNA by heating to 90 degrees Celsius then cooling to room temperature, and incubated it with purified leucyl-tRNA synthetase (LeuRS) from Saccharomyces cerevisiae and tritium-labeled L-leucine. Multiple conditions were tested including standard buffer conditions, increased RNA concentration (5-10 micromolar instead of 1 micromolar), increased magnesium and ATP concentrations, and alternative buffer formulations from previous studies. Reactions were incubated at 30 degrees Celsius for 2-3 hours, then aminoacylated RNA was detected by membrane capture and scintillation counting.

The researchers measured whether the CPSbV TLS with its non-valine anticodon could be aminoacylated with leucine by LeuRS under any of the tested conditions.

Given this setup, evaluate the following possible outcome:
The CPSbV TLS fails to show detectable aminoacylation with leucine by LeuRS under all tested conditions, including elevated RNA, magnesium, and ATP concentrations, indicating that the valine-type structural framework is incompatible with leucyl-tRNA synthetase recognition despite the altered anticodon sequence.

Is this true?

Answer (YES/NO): YES